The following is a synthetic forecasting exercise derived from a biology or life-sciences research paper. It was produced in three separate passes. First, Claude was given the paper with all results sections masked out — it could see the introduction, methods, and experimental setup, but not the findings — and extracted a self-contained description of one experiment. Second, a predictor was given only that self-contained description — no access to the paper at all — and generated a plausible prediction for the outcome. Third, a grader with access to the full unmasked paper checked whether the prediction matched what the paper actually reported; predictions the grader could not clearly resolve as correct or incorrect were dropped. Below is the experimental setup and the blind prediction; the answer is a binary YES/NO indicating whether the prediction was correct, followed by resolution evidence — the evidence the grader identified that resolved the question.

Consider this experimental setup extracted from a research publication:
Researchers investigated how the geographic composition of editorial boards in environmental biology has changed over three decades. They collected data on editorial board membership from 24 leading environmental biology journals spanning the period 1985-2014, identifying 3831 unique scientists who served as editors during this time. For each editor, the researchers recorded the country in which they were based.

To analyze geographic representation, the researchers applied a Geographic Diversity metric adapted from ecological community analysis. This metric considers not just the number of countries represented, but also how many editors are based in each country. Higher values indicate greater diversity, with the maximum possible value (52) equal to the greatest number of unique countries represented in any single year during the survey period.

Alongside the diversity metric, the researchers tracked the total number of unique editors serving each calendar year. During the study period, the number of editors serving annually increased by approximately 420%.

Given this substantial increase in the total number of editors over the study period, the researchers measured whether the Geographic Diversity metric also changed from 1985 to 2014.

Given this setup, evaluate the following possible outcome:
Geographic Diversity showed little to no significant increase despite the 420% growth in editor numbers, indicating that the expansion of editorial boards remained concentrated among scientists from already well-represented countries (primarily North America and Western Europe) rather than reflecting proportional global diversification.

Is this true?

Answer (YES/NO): YES